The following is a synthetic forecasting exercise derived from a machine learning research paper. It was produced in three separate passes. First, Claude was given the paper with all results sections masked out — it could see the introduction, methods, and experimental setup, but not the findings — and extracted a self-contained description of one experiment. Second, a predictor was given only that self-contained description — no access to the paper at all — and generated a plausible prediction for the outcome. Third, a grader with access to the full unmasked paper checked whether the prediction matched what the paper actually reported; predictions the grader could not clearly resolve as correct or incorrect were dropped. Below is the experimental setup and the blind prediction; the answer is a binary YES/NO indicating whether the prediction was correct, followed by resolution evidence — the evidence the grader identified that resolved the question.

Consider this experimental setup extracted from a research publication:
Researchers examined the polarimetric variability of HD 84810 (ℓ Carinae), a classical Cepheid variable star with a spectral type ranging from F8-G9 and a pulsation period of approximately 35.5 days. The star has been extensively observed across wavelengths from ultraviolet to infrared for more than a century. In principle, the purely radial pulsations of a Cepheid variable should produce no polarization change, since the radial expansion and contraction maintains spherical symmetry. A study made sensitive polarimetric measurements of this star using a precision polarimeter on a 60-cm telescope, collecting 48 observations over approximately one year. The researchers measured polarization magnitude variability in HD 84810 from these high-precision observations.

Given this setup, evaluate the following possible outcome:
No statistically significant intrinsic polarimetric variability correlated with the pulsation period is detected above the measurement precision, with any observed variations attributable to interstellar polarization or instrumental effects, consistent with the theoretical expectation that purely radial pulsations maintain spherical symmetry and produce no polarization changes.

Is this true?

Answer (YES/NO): NO